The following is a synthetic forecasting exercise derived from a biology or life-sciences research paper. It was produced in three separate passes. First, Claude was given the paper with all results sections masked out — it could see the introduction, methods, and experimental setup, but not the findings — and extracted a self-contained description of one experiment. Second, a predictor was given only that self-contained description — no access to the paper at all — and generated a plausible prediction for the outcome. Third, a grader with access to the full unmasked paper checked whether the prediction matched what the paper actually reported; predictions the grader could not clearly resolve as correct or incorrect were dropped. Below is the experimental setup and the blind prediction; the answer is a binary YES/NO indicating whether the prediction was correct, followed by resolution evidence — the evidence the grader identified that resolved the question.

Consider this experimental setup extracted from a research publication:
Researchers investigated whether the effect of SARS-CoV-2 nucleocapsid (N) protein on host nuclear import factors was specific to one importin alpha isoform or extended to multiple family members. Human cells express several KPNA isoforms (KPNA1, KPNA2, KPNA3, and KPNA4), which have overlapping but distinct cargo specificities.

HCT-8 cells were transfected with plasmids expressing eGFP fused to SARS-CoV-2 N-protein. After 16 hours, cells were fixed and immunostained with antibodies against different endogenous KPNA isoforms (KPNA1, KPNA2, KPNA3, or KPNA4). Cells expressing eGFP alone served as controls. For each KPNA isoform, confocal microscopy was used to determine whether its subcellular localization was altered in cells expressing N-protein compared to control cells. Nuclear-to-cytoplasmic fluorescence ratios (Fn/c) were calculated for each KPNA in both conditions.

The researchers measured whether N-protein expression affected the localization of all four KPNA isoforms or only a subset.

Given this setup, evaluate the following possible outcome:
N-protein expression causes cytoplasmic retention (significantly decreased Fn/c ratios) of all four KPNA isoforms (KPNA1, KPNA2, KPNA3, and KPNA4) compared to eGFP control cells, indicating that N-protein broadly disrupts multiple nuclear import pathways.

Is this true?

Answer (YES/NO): YES